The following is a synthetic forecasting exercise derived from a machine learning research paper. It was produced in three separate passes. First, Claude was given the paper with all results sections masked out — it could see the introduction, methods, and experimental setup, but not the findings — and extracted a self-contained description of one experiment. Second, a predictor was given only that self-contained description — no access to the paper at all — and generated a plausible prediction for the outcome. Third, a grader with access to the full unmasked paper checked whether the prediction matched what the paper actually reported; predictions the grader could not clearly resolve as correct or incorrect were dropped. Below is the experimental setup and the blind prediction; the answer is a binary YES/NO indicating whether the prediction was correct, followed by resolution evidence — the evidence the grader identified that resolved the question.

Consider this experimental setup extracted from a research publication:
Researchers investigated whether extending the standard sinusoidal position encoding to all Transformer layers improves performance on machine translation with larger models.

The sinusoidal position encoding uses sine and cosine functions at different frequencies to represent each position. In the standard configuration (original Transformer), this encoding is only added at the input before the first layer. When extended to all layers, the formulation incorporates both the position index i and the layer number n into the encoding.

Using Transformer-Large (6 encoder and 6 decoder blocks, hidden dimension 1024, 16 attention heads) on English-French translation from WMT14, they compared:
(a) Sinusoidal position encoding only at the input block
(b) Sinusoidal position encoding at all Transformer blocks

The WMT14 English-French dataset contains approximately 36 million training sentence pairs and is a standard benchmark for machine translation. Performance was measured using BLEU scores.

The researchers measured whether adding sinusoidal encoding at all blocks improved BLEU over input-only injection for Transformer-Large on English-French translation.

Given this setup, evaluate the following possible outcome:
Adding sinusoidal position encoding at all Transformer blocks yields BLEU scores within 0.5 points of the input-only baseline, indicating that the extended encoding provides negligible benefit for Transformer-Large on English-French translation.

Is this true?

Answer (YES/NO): YES